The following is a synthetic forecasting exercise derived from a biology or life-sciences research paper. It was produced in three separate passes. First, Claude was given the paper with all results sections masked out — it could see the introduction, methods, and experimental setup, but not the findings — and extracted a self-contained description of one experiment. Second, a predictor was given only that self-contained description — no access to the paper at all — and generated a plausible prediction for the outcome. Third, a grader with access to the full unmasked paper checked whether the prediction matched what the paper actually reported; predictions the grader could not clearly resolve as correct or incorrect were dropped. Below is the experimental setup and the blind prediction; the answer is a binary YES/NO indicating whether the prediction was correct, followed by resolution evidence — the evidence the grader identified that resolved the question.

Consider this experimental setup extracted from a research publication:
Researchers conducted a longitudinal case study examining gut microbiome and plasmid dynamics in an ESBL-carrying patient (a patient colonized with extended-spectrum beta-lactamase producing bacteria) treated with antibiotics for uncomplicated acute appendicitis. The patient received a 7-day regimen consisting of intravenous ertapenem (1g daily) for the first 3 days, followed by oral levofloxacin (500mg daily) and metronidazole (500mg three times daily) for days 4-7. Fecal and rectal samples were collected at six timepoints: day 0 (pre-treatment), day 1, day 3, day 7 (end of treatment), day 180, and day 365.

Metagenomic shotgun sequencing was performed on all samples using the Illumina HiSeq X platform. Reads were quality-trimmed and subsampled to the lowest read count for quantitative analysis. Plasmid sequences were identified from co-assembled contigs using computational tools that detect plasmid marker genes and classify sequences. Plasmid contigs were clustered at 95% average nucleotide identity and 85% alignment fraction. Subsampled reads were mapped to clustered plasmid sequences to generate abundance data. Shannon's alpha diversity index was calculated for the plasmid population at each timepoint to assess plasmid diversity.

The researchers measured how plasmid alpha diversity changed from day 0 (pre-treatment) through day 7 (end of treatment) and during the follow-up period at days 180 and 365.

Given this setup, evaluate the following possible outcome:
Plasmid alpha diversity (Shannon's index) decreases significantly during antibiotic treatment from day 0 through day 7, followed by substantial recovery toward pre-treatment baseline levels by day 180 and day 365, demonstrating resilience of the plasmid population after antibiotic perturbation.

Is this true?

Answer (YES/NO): NO